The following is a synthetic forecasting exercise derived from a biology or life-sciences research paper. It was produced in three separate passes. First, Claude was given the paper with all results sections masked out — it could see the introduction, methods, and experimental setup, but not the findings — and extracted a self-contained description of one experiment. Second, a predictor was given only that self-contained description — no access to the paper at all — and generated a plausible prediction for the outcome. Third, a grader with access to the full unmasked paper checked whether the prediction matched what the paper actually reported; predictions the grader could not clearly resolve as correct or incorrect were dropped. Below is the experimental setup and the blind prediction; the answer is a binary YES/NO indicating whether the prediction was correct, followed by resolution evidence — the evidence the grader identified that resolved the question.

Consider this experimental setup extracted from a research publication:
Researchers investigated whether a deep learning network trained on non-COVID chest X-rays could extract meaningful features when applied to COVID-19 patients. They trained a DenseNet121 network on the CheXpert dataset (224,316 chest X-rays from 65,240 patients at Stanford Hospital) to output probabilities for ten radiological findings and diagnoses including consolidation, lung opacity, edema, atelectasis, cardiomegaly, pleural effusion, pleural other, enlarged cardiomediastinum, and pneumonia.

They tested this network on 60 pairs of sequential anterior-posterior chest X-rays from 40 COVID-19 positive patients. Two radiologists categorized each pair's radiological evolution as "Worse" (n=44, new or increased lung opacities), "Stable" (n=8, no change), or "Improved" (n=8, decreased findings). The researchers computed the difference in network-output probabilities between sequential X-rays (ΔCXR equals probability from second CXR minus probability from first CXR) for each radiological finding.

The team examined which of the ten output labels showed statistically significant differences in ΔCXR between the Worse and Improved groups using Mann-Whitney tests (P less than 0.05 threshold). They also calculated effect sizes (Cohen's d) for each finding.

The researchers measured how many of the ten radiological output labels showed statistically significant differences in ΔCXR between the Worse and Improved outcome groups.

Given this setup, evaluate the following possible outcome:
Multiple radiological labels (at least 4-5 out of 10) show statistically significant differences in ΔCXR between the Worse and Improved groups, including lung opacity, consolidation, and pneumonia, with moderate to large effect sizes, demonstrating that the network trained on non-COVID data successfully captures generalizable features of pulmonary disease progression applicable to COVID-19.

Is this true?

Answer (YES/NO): YES